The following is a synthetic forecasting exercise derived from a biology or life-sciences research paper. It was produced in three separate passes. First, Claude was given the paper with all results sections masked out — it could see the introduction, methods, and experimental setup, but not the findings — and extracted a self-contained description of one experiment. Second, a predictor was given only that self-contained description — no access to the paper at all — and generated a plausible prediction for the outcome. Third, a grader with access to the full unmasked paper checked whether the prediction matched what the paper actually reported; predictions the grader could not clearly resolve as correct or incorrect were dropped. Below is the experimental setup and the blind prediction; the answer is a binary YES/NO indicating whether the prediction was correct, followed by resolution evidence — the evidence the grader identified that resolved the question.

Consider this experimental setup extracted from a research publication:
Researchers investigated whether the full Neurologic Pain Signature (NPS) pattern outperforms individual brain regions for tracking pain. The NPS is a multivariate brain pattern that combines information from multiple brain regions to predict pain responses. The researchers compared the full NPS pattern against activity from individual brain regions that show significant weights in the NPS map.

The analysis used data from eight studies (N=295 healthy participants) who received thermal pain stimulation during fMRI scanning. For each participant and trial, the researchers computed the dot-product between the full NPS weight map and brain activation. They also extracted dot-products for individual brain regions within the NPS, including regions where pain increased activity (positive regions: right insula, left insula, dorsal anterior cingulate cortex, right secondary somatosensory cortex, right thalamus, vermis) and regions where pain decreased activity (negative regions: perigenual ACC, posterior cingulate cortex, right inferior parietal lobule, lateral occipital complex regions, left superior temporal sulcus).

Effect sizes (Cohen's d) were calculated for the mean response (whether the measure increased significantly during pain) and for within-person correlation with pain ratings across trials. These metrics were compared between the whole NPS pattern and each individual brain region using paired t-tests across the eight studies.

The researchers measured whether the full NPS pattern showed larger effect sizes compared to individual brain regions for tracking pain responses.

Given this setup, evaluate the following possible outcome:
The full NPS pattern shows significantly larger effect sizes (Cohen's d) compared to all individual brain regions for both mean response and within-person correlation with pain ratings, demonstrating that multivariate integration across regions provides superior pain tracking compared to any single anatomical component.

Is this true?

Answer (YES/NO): NO